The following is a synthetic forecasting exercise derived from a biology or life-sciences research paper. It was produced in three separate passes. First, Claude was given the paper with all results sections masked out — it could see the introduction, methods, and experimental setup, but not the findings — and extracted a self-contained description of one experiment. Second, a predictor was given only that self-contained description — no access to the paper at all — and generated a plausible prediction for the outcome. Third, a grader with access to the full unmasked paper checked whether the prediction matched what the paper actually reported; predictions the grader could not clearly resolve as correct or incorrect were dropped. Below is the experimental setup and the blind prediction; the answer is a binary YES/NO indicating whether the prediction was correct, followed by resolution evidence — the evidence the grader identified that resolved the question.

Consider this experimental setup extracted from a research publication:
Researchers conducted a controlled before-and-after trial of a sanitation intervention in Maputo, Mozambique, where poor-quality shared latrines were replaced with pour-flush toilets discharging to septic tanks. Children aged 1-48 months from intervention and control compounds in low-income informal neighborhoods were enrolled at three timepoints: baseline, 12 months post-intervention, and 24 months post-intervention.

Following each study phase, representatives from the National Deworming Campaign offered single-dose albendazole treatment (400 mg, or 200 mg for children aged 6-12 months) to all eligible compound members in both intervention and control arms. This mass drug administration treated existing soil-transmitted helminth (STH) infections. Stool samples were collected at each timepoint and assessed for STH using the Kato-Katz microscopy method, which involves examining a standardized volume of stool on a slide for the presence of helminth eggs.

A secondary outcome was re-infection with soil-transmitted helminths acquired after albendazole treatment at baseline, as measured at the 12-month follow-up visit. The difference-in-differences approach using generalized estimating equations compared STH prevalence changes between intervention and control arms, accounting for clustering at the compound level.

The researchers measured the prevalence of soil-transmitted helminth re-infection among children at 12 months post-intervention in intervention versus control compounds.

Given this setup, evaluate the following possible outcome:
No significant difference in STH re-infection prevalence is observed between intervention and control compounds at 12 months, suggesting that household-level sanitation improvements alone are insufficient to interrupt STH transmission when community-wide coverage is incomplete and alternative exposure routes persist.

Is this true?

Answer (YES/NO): YES